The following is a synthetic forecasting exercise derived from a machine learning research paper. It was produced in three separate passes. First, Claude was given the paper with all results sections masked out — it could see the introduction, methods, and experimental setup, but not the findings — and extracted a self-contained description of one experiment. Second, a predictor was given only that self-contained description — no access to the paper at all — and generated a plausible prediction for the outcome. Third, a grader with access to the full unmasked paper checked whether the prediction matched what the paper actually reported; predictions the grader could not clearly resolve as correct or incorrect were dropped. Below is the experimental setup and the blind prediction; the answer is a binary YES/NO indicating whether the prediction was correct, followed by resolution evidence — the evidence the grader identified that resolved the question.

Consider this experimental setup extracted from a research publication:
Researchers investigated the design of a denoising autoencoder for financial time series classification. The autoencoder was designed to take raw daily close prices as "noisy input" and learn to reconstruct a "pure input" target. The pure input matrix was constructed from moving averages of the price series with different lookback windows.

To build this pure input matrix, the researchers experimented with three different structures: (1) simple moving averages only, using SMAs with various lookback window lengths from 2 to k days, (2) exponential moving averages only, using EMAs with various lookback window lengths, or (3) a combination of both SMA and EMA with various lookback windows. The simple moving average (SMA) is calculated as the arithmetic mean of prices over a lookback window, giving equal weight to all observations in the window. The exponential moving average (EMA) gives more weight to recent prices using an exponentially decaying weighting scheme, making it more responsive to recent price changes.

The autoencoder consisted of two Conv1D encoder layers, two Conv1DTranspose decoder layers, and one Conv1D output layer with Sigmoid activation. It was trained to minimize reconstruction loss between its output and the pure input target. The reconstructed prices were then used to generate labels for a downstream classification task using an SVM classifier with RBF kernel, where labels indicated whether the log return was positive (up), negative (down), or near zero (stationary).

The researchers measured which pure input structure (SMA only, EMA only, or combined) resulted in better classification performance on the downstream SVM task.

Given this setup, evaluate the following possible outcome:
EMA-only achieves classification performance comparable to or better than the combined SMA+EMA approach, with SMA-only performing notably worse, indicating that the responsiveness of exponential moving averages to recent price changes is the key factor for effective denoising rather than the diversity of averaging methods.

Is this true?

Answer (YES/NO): NO